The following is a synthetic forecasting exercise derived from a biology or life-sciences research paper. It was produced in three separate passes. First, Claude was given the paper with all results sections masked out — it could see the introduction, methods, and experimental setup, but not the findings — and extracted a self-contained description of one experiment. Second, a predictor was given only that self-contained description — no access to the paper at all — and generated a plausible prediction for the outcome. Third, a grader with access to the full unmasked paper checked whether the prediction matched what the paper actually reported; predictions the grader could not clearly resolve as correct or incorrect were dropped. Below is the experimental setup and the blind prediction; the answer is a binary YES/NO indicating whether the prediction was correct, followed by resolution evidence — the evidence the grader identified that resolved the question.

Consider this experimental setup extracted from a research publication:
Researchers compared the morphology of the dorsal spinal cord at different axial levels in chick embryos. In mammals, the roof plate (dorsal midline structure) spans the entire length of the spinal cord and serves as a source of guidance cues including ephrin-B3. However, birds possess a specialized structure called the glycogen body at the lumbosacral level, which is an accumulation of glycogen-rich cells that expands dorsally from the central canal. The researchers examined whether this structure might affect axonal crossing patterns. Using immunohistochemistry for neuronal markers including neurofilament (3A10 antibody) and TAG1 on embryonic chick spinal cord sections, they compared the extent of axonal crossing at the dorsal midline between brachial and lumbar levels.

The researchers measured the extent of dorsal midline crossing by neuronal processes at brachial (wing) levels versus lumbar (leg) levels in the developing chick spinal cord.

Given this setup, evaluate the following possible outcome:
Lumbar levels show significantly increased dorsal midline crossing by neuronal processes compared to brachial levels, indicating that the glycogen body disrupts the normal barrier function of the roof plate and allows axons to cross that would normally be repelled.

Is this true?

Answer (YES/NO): NO